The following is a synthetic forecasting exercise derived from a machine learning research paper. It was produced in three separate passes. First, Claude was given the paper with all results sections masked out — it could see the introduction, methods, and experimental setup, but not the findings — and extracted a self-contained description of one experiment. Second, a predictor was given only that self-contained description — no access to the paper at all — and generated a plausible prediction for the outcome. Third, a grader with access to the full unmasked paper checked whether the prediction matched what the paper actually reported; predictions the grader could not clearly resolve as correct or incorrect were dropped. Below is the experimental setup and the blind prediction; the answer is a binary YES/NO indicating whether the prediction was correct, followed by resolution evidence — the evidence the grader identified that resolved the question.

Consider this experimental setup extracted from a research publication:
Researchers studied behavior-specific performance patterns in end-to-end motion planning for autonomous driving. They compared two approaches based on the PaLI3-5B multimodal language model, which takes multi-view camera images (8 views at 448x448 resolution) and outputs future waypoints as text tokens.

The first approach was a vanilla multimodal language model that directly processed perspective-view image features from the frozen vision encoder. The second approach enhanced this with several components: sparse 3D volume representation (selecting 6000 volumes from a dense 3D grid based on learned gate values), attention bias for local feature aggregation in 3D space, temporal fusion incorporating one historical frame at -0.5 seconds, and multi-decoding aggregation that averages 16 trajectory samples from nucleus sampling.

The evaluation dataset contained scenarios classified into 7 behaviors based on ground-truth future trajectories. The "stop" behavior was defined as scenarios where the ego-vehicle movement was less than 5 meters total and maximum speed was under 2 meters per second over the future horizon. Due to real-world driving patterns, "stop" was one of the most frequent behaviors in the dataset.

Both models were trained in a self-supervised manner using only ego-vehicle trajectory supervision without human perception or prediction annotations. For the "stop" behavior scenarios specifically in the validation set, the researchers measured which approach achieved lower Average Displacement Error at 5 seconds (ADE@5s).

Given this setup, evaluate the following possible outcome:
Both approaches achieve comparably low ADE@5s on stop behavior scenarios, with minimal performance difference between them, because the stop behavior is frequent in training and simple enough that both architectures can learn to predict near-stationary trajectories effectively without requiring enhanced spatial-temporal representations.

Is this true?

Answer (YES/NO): NO